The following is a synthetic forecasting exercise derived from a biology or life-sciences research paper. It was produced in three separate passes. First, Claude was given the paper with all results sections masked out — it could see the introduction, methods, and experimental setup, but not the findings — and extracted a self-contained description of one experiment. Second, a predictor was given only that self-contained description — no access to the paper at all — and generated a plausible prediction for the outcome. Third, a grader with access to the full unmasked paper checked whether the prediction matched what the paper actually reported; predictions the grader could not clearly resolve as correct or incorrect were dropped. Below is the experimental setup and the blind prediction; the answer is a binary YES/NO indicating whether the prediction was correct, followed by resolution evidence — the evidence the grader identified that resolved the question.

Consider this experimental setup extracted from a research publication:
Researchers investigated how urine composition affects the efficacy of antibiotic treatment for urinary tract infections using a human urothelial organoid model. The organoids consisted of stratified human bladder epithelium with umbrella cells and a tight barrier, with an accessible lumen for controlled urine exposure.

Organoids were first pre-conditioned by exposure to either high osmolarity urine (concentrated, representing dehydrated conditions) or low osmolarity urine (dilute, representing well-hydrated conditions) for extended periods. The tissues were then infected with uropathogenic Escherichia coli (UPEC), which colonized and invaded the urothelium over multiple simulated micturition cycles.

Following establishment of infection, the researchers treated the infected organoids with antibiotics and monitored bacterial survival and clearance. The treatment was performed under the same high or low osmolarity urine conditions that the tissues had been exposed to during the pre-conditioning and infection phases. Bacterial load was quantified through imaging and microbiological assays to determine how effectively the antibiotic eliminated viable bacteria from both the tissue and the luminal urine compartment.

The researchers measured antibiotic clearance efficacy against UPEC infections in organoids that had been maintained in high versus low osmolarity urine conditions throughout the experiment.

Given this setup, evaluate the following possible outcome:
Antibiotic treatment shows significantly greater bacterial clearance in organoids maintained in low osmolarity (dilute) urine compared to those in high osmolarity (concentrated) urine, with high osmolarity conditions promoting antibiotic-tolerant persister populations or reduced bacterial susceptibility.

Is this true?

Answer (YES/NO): YES